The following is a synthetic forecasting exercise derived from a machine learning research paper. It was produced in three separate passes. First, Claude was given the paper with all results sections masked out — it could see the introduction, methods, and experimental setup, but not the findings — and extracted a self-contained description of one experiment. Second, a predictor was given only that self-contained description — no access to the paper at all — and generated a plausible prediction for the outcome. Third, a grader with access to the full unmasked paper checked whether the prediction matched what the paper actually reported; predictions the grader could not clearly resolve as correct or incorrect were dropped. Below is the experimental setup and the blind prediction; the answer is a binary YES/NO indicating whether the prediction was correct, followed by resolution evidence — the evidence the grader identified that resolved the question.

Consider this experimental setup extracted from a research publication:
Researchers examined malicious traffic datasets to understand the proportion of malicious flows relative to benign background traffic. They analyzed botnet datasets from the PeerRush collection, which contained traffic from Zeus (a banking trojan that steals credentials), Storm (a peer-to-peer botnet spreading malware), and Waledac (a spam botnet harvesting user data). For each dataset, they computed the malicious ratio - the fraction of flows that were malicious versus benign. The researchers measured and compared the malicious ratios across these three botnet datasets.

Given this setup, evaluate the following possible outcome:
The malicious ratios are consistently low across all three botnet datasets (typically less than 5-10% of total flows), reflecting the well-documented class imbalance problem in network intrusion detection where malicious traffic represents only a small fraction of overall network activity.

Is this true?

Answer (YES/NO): NO